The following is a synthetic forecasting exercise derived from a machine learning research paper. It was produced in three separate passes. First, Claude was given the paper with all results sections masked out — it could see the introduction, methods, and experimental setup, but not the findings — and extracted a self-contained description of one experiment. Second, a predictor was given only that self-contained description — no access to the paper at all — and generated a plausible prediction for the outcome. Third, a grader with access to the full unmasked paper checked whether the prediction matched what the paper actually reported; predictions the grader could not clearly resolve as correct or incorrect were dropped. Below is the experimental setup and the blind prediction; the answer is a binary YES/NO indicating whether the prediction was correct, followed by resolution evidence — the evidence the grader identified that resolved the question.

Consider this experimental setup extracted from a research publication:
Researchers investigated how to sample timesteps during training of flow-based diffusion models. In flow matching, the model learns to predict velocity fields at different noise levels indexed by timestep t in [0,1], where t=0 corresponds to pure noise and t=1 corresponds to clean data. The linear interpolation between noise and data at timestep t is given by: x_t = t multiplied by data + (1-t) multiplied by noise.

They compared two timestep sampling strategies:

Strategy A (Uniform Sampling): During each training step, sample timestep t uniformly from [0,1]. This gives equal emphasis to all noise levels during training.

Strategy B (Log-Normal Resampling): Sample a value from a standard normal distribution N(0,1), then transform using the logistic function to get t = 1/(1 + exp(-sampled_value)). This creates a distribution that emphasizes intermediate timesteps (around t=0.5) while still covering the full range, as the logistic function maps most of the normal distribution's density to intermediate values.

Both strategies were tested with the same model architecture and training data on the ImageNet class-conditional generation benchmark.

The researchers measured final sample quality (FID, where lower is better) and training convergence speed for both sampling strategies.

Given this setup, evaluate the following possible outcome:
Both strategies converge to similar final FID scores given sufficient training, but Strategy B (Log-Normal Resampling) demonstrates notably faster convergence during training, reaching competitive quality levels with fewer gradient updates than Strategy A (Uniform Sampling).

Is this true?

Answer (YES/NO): NO